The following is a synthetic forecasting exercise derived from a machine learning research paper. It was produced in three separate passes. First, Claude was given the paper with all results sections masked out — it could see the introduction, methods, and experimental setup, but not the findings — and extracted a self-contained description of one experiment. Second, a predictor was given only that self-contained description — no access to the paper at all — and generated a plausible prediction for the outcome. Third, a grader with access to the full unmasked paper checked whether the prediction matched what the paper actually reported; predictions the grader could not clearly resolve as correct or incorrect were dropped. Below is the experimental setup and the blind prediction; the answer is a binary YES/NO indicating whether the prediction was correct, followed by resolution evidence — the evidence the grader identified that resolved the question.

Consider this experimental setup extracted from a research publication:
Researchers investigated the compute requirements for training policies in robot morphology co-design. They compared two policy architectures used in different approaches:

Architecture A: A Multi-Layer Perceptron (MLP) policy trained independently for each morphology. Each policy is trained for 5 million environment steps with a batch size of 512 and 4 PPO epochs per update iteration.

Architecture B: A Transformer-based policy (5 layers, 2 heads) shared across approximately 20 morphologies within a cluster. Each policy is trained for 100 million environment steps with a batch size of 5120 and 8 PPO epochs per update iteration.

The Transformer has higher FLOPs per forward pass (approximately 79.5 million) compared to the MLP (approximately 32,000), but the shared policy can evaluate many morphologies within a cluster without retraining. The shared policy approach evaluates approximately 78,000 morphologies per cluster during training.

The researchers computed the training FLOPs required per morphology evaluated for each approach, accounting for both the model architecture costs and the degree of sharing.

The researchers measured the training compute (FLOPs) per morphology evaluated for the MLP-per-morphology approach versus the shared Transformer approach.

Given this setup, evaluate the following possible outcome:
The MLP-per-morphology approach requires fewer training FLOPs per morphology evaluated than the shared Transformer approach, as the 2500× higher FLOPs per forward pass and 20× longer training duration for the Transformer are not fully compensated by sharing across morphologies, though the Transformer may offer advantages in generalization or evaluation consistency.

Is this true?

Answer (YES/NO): NO